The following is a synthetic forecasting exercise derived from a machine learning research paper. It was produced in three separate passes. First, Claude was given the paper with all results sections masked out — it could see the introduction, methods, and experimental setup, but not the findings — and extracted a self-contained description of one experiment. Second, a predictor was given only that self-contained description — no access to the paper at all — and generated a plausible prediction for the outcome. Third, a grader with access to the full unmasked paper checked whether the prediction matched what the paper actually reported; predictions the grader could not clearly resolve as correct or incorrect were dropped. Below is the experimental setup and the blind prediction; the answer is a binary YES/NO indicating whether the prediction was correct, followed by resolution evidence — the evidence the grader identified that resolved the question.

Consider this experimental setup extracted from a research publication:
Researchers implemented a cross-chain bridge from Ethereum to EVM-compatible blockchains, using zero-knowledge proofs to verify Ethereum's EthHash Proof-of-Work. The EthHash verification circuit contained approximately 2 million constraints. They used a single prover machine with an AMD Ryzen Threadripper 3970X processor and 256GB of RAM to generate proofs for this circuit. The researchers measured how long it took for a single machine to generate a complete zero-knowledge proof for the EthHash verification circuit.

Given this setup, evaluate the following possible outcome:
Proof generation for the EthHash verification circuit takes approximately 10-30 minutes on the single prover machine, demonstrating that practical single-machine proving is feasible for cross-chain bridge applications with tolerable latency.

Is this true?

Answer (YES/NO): NO